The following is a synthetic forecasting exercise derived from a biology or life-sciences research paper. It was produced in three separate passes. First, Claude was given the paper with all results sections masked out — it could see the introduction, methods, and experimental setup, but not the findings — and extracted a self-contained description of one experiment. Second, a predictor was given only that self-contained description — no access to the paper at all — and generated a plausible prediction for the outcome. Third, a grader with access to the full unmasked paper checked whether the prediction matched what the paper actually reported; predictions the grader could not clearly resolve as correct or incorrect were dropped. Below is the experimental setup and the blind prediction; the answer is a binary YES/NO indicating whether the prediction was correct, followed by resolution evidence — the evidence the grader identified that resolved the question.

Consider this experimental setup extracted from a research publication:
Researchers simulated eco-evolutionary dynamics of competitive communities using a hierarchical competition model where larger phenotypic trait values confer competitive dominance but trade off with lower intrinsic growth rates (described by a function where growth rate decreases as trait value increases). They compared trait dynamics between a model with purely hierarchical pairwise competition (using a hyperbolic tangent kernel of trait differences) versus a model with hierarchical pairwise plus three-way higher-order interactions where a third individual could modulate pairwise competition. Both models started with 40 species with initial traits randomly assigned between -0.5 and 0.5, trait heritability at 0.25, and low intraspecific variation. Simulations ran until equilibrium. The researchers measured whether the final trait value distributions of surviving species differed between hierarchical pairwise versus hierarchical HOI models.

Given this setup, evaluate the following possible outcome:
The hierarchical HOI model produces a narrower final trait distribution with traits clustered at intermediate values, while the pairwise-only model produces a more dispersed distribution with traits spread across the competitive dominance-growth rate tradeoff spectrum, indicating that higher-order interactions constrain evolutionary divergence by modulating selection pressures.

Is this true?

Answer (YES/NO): NO